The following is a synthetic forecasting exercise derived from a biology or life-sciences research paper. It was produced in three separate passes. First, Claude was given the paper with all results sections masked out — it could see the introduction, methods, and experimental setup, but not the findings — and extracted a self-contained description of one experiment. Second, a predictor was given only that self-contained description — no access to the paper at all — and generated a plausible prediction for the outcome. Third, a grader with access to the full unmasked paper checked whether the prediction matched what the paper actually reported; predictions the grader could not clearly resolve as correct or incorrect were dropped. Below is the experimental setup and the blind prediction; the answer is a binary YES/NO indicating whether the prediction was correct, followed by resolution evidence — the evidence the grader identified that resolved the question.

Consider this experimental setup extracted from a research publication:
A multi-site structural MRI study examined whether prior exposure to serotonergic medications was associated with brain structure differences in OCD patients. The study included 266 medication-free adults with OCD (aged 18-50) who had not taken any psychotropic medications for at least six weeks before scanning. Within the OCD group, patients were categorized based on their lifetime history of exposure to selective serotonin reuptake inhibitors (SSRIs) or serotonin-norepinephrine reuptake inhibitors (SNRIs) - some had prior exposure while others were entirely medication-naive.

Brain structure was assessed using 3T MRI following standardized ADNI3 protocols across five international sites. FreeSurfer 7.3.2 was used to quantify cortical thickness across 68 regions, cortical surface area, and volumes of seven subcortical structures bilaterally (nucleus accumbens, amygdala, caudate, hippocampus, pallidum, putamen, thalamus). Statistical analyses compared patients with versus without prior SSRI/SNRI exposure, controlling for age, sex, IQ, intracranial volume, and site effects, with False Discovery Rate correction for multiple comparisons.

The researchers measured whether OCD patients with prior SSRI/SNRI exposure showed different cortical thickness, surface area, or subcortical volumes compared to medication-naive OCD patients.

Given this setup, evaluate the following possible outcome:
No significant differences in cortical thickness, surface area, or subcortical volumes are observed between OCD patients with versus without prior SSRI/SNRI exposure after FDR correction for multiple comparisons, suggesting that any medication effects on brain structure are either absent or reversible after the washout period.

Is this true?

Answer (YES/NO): YES